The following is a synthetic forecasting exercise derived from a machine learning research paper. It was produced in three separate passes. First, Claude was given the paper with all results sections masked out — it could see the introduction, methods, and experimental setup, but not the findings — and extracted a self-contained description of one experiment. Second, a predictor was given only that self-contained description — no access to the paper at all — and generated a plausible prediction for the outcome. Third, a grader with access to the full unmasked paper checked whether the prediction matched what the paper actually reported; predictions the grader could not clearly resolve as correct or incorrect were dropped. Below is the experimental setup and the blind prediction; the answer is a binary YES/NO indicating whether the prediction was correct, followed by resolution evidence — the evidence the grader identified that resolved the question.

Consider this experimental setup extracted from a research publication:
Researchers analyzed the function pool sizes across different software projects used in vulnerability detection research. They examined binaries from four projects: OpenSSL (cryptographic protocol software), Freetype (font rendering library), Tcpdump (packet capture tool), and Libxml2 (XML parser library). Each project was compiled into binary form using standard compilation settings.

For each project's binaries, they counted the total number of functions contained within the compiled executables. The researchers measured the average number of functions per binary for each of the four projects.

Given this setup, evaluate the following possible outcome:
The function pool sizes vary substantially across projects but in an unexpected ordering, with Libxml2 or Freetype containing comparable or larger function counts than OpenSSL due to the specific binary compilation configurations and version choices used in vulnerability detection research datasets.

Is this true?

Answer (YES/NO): NO